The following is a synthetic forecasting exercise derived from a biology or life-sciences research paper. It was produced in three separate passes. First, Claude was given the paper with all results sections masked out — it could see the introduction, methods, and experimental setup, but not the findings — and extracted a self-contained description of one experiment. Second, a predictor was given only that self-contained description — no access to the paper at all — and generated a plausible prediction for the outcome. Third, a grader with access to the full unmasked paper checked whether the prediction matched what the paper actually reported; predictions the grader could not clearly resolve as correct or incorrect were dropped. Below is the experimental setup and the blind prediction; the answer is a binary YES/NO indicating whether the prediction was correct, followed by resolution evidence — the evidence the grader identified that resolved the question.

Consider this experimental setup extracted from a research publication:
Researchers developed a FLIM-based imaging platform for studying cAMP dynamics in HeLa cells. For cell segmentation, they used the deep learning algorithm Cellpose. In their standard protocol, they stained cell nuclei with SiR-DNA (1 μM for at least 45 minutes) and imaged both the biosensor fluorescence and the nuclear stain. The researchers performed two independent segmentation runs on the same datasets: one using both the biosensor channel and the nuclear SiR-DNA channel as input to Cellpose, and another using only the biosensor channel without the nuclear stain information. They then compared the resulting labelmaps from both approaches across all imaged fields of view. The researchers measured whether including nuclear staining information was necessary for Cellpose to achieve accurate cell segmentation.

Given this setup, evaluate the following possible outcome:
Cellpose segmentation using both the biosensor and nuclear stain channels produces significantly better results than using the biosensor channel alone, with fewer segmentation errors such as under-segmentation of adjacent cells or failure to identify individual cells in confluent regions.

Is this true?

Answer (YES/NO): NO